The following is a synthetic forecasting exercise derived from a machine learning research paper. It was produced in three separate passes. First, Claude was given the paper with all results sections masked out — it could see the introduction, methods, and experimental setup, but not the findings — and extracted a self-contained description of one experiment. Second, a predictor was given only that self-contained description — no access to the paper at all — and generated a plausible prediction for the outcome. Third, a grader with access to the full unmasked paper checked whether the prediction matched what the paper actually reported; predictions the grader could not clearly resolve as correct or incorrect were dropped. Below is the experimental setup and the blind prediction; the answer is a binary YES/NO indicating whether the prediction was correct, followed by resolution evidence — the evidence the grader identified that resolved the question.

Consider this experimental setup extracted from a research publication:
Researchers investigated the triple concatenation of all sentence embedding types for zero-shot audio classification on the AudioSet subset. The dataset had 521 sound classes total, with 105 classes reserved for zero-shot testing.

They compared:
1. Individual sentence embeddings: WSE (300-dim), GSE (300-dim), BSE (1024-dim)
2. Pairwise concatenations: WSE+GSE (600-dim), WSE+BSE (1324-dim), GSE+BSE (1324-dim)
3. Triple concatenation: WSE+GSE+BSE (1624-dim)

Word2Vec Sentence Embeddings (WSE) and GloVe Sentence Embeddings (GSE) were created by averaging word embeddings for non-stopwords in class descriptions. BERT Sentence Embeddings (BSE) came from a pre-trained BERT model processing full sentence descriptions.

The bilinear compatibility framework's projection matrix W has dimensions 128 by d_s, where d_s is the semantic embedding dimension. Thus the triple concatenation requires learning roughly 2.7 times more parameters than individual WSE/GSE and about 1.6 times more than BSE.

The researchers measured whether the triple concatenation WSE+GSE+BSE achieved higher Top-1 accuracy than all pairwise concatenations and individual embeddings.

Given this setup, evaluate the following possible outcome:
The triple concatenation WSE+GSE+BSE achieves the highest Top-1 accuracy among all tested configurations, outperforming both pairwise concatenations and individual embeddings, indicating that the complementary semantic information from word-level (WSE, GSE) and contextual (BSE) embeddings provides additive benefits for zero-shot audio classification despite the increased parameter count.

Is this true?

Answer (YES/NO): NO